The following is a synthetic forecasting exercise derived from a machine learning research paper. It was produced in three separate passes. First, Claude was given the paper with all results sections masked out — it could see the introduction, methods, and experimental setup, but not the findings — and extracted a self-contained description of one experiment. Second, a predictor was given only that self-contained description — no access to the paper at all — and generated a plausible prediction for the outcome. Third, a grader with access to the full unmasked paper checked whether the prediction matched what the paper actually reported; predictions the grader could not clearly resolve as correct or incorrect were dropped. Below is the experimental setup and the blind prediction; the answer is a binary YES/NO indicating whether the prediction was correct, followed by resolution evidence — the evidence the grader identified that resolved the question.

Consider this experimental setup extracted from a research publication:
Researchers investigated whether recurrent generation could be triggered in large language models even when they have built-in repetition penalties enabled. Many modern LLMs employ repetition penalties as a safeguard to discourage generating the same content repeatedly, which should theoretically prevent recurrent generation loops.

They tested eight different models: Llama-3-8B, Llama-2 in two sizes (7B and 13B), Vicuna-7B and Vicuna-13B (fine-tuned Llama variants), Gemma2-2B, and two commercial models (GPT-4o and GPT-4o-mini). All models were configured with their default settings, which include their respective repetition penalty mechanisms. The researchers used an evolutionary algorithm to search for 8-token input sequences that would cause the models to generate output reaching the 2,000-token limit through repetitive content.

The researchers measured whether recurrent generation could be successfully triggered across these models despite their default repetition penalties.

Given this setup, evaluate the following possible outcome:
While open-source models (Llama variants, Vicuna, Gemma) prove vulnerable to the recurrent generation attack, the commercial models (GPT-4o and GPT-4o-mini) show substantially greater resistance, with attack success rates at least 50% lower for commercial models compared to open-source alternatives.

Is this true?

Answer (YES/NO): NO